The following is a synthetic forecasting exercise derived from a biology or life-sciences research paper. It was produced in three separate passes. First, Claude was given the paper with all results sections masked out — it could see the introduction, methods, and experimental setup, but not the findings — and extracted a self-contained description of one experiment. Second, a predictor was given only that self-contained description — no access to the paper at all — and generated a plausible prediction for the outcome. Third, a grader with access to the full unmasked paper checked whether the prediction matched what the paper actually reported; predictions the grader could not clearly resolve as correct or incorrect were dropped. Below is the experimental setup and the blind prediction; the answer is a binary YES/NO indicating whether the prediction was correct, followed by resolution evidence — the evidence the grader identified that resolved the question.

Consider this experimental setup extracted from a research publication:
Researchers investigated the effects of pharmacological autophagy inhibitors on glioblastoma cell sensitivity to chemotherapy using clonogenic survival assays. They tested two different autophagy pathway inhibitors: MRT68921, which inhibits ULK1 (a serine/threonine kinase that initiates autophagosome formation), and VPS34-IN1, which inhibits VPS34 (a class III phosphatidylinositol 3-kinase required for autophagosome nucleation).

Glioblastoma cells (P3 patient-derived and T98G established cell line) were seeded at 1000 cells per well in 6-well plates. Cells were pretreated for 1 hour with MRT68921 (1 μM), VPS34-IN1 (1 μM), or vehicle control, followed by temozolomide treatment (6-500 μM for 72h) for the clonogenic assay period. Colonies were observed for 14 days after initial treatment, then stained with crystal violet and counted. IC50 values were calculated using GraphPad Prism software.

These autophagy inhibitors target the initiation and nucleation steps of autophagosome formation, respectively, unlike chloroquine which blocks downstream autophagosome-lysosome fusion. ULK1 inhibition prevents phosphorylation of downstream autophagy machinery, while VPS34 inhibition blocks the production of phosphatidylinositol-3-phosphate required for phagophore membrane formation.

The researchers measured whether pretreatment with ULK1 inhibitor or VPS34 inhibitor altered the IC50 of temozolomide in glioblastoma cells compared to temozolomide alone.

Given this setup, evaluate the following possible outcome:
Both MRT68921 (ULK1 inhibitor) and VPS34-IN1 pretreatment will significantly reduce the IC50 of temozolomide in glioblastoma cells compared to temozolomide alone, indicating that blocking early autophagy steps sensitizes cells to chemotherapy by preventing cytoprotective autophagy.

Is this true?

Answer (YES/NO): NO